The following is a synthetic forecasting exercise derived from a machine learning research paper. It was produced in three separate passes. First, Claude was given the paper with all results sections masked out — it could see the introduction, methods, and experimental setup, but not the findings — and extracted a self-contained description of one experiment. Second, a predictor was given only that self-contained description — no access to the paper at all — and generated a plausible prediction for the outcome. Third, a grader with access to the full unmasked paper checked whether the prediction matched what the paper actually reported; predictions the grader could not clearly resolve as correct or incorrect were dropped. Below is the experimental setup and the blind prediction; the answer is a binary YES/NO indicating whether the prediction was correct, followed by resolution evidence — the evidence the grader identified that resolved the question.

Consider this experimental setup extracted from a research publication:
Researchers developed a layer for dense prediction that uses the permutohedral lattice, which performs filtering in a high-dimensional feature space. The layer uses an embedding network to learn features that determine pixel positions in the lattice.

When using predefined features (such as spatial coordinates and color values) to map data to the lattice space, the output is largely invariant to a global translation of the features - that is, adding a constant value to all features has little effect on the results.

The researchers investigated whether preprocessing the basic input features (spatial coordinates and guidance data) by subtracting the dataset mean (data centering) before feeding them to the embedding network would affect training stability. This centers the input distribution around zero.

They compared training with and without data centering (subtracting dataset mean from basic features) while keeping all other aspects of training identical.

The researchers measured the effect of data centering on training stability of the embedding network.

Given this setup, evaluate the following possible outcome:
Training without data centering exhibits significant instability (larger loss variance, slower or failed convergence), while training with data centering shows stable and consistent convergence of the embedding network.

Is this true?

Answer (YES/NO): NO